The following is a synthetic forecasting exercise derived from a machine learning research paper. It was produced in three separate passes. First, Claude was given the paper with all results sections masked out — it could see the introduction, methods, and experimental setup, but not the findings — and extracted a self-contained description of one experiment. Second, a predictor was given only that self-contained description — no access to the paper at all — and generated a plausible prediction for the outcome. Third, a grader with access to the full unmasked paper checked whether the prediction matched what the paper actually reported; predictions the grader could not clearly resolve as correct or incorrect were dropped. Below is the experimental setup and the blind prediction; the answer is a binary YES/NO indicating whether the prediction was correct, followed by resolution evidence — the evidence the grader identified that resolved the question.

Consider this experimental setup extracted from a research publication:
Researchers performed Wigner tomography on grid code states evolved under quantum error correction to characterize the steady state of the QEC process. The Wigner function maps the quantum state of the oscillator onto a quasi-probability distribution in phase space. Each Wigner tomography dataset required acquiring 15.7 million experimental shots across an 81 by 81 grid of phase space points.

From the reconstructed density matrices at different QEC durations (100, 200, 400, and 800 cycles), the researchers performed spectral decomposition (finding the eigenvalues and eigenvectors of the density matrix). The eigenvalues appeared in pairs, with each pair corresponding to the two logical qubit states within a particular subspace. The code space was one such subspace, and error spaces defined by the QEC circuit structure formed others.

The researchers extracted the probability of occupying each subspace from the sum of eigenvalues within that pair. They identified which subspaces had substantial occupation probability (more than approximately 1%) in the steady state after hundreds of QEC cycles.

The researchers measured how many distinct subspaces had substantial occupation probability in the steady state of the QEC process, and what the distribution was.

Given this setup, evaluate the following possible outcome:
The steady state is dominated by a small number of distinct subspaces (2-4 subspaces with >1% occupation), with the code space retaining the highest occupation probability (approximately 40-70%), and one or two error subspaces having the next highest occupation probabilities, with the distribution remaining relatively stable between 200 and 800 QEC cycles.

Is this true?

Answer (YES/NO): NO